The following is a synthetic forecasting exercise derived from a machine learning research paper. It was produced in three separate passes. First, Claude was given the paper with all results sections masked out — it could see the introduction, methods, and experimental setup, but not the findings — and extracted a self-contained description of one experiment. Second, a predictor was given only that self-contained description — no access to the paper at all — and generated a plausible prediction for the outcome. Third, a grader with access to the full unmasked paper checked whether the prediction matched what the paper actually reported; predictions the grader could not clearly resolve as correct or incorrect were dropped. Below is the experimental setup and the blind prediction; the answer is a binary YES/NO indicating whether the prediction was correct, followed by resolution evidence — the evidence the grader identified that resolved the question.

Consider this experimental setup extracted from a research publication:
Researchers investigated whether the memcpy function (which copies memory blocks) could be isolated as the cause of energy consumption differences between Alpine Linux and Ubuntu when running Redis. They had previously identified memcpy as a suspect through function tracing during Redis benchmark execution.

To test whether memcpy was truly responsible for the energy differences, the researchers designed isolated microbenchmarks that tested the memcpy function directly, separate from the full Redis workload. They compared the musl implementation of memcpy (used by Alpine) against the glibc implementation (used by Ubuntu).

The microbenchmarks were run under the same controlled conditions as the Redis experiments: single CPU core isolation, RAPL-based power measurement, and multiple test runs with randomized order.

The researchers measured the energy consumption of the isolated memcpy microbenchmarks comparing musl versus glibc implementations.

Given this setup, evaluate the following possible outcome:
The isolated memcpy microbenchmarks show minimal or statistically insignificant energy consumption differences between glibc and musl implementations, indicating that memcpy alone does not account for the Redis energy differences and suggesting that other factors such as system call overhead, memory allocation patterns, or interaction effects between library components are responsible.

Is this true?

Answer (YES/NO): NO